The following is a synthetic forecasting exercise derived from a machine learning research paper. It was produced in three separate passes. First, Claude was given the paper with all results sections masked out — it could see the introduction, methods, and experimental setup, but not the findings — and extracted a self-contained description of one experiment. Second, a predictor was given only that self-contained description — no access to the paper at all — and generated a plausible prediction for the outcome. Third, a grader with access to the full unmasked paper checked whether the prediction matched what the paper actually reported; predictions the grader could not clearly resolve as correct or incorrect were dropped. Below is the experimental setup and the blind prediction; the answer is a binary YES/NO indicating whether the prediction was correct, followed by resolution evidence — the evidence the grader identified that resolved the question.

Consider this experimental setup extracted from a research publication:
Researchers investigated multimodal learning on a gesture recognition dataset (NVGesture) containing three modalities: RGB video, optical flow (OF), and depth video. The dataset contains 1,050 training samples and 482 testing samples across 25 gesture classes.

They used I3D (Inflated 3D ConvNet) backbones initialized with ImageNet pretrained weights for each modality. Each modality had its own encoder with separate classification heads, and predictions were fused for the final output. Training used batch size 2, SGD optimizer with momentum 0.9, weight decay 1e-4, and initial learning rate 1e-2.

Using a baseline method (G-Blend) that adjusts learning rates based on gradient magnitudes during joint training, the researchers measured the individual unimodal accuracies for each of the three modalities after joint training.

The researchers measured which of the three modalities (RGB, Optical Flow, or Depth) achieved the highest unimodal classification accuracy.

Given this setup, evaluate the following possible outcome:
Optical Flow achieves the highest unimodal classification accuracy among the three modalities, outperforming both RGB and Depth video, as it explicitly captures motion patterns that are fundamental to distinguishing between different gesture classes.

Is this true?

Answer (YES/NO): NO